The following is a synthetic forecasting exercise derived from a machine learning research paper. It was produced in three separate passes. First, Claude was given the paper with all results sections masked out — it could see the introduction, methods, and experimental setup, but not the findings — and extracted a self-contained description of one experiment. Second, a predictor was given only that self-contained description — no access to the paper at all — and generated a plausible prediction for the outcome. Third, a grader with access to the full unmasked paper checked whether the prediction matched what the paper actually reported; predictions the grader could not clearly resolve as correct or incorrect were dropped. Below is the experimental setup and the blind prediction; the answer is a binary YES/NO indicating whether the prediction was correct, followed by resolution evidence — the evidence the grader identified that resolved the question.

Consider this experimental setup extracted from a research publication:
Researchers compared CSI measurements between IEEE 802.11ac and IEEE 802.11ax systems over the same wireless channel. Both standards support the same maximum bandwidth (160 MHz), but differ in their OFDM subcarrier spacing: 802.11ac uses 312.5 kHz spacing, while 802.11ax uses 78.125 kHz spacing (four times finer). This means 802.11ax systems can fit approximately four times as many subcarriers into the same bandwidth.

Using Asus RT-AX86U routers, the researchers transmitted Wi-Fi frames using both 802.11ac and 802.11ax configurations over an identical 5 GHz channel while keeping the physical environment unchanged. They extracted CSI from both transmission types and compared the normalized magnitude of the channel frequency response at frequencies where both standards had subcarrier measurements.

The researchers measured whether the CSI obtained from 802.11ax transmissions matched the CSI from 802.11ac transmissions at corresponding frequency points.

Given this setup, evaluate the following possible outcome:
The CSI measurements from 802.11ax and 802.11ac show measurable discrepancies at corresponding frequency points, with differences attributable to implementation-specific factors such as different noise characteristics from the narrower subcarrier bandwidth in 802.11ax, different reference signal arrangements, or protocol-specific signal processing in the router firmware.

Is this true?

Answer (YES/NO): NO